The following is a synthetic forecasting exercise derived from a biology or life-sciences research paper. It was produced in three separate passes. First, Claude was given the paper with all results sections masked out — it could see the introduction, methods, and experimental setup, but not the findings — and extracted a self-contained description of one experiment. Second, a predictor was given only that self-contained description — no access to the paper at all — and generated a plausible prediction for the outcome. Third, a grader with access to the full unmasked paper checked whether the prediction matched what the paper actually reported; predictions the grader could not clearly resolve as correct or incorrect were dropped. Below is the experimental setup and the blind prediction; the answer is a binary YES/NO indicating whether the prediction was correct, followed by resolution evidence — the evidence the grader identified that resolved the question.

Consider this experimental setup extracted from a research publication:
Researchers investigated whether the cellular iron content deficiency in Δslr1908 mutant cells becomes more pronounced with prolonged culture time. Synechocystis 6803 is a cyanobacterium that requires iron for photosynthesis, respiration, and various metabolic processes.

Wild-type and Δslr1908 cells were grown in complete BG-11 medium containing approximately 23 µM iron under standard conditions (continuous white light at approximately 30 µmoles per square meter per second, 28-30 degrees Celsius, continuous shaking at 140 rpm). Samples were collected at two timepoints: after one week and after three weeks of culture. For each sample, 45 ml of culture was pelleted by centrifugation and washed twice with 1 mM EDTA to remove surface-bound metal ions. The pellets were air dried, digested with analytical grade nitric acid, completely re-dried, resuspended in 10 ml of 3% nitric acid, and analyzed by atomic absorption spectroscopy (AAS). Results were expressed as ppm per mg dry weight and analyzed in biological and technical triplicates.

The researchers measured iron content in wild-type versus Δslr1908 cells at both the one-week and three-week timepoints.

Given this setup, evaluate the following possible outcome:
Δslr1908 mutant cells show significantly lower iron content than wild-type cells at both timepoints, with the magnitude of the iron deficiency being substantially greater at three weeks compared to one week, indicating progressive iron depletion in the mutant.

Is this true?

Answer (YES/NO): NO